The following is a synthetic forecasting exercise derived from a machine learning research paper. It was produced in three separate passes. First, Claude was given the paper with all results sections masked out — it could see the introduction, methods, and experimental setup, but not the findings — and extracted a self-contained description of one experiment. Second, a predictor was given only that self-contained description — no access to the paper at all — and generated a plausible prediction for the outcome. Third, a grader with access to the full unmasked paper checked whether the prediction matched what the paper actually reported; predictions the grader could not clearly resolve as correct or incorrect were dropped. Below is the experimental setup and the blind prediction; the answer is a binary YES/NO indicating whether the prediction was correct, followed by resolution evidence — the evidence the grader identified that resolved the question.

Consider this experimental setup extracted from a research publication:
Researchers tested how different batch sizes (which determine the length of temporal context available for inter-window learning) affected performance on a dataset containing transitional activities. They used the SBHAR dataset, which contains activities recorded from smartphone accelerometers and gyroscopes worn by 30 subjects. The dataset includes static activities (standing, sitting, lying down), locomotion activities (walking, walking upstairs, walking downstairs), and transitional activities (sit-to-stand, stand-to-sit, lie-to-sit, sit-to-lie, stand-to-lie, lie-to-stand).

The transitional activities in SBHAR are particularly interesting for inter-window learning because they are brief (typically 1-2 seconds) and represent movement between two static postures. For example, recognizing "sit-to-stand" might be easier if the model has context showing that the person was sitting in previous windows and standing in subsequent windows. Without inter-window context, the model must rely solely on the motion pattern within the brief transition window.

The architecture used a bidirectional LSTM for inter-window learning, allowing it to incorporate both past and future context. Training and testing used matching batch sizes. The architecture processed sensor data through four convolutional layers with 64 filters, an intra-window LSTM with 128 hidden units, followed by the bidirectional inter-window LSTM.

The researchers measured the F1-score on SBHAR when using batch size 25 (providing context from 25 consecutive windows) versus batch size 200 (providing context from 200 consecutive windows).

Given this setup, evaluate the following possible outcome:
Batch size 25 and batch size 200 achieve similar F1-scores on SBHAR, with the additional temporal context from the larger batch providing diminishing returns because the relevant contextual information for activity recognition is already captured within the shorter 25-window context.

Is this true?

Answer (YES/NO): NO